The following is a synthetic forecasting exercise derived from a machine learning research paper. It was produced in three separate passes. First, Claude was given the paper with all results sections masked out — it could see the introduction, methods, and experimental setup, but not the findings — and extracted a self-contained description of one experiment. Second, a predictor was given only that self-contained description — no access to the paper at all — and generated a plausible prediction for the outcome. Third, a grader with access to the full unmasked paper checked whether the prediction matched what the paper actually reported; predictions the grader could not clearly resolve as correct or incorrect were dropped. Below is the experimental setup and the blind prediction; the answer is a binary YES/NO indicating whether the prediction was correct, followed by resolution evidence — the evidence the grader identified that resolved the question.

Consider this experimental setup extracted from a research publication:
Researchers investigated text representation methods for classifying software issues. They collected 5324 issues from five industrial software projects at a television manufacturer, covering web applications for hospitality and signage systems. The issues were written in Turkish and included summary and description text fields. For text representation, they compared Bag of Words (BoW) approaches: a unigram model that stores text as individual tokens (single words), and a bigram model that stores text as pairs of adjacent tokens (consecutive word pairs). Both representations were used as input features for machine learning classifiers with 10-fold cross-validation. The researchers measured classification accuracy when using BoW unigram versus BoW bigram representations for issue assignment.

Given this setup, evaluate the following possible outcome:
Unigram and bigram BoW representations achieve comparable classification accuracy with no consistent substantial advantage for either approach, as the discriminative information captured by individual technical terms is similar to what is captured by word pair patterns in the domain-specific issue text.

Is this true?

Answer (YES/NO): NO